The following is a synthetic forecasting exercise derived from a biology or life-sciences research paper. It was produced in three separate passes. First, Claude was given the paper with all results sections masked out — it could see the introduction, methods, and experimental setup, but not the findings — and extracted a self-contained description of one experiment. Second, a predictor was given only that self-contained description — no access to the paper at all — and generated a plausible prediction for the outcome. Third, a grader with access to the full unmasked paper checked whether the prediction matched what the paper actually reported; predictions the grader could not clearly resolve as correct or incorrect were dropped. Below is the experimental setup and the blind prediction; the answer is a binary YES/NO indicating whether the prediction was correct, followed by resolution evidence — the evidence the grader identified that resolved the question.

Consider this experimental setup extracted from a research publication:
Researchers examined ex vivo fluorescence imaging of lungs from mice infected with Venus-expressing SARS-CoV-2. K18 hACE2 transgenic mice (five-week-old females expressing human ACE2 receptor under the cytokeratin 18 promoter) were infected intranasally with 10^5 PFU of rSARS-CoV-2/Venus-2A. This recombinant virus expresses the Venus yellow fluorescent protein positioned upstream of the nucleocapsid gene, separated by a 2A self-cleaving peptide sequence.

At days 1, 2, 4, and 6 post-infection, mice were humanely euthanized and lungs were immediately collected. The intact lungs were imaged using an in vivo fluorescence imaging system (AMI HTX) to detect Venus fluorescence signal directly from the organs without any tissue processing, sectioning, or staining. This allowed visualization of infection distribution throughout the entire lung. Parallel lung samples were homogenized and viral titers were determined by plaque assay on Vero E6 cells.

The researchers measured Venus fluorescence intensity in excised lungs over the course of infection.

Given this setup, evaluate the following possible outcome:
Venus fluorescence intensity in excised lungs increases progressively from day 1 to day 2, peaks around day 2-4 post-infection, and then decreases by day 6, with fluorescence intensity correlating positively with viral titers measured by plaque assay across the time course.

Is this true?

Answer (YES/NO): YES